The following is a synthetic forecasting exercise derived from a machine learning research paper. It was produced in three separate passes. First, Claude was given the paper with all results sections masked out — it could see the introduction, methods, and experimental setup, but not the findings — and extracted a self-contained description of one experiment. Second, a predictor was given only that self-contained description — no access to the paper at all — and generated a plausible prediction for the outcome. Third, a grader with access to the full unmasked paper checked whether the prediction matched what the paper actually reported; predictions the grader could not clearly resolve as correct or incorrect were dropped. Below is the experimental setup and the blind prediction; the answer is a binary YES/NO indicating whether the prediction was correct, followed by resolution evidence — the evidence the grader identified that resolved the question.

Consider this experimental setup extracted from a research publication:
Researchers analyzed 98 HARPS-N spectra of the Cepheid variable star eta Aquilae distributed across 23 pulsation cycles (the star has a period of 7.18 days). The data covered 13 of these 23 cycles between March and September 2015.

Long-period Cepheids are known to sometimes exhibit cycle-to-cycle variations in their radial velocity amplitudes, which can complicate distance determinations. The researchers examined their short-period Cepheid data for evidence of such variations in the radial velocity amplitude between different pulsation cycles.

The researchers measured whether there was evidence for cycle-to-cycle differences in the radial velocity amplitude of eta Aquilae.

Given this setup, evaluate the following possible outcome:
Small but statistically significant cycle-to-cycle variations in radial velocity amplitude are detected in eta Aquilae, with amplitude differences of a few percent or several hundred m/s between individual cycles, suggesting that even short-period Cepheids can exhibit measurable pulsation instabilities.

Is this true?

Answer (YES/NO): NO